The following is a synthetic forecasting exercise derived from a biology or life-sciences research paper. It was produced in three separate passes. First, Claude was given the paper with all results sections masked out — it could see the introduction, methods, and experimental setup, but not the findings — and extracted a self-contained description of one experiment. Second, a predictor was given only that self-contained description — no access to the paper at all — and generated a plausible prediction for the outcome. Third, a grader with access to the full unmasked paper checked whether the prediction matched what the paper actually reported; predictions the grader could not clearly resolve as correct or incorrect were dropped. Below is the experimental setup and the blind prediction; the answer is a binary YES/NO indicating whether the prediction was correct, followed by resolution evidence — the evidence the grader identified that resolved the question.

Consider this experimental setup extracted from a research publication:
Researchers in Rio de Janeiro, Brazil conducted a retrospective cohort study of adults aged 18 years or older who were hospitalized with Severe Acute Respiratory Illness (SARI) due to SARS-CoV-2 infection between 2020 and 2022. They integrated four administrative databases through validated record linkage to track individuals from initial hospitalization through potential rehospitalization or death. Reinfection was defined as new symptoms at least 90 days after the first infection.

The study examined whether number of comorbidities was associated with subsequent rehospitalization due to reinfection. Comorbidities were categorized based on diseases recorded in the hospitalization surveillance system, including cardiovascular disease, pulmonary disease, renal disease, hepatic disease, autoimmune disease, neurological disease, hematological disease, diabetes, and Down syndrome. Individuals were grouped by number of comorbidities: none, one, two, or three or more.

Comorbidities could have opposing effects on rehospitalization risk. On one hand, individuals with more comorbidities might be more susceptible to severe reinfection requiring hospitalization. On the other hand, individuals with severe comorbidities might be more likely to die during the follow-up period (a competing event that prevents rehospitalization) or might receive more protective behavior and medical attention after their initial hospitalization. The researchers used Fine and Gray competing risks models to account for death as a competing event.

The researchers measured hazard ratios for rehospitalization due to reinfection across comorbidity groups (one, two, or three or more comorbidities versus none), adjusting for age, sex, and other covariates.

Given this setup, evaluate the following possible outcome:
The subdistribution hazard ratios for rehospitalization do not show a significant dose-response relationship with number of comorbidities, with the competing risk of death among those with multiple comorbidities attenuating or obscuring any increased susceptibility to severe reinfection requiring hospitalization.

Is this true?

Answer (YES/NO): NO